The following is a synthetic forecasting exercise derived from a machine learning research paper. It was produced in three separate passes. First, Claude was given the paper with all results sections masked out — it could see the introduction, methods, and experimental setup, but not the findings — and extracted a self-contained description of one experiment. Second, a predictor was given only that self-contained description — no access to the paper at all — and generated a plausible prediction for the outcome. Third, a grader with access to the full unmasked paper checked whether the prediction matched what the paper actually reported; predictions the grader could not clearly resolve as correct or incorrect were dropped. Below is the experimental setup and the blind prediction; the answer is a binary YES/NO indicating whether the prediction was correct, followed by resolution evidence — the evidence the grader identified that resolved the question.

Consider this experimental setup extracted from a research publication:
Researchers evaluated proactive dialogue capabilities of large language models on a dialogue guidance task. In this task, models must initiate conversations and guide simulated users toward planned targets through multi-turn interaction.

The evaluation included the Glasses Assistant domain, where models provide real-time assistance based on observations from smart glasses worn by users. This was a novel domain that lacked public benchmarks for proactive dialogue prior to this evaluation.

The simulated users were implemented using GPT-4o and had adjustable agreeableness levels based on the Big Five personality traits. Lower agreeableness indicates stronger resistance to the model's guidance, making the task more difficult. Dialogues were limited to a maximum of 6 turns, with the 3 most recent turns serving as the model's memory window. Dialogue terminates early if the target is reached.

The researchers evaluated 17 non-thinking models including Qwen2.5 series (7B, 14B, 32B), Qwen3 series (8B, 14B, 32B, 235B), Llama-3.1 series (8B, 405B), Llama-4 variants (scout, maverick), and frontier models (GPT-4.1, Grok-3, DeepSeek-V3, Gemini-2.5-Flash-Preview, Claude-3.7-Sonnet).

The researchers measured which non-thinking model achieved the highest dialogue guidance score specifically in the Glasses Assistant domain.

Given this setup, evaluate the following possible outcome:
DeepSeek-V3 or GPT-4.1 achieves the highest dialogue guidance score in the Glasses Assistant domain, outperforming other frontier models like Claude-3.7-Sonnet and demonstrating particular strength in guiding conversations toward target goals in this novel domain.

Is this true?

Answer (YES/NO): NO